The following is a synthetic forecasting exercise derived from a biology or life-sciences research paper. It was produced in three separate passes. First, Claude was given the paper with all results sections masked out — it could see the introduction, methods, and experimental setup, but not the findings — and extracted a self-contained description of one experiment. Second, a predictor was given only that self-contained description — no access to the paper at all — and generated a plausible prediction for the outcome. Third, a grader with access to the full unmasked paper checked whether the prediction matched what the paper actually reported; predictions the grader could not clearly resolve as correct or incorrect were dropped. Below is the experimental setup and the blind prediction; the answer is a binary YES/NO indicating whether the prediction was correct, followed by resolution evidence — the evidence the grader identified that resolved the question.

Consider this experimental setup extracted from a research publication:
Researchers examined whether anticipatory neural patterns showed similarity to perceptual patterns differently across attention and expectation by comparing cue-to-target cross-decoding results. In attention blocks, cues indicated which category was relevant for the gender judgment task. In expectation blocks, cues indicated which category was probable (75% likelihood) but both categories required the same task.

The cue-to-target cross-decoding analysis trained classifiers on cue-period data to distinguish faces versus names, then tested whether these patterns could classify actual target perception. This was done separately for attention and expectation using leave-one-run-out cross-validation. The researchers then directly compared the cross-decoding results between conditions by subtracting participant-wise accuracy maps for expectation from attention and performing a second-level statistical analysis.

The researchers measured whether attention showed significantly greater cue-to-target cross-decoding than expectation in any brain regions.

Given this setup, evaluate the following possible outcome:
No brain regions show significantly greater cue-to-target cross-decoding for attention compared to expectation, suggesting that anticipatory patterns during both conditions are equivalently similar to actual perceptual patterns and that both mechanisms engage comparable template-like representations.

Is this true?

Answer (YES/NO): NO